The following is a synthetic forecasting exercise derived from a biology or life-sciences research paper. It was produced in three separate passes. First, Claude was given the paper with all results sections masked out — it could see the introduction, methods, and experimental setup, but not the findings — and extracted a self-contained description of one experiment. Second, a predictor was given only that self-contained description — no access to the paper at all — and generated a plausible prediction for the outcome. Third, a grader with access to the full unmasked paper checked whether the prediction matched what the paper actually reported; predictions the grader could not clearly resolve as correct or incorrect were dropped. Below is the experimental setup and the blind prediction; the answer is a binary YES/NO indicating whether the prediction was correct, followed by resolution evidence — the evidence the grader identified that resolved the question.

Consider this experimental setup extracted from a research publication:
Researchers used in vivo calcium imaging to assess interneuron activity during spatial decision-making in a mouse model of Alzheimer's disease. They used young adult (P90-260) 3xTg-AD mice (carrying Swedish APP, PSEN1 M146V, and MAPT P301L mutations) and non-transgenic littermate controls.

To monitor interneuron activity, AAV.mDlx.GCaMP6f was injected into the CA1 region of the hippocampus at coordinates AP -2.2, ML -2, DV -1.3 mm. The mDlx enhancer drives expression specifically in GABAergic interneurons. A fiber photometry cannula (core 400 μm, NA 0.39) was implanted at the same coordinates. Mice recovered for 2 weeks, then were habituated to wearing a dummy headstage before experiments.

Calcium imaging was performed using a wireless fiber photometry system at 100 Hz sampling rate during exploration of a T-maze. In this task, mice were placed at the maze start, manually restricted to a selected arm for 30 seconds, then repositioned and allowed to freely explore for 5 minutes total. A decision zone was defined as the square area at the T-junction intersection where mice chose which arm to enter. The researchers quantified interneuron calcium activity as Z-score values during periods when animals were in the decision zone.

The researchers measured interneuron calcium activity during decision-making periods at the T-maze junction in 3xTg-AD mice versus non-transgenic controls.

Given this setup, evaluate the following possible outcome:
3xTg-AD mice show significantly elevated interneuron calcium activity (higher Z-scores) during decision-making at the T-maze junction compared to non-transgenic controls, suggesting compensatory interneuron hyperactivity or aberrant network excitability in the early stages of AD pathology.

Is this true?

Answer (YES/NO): YES